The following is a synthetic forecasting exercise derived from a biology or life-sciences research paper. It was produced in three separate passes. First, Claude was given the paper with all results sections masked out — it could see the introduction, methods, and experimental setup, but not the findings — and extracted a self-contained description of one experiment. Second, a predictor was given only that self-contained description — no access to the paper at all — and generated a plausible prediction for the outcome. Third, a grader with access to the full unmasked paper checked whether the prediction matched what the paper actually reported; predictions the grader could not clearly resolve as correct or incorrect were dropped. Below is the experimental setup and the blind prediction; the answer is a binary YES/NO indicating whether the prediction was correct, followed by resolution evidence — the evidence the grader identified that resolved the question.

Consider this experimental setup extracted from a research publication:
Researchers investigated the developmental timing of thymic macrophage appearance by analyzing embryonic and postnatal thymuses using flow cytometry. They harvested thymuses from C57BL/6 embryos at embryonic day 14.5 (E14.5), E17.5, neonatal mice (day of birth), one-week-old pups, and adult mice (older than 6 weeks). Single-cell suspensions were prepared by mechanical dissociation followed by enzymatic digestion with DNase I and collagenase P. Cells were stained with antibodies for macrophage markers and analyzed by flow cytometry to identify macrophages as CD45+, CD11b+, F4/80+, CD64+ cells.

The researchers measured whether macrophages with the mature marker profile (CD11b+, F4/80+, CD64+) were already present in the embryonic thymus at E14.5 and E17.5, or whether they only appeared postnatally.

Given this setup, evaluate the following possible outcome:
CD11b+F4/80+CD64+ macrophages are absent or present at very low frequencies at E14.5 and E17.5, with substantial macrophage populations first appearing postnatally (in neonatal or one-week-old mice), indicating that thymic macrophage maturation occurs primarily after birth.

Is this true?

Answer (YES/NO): NO